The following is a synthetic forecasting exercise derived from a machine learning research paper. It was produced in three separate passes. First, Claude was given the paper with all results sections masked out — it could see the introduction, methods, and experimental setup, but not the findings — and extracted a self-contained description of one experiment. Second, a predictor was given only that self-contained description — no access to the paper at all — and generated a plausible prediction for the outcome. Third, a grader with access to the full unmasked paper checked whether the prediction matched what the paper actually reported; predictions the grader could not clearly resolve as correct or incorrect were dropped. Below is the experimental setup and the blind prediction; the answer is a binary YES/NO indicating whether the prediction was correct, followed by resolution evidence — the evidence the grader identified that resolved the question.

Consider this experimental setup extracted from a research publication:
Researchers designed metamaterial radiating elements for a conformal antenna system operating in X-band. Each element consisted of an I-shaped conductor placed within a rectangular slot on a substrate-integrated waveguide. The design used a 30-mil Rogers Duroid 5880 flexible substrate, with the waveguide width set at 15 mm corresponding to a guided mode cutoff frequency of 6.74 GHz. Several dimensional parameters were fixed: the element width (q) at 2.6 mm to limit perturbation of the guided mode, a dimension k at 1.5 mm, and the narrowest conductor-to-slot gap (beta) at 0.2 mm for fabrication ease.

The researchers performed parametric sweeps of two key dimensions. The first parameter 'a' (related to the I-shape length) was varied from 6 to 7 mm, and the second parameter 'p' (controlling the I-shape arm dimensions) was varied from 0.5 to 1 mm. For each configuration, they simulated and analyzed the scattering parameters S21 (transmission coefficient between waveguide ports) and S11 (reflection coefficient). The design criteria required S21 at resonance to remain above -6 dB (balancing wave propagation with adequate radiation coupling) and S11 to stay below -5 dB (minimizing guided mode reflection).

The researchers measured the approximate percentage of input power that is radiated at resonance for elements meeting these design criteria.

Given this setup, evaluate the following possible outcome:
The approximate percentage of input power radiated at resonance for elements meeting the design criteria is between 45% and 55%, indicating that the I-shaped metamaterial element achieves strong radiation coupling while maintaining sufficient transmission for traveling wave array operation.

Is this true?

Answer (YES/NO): NO